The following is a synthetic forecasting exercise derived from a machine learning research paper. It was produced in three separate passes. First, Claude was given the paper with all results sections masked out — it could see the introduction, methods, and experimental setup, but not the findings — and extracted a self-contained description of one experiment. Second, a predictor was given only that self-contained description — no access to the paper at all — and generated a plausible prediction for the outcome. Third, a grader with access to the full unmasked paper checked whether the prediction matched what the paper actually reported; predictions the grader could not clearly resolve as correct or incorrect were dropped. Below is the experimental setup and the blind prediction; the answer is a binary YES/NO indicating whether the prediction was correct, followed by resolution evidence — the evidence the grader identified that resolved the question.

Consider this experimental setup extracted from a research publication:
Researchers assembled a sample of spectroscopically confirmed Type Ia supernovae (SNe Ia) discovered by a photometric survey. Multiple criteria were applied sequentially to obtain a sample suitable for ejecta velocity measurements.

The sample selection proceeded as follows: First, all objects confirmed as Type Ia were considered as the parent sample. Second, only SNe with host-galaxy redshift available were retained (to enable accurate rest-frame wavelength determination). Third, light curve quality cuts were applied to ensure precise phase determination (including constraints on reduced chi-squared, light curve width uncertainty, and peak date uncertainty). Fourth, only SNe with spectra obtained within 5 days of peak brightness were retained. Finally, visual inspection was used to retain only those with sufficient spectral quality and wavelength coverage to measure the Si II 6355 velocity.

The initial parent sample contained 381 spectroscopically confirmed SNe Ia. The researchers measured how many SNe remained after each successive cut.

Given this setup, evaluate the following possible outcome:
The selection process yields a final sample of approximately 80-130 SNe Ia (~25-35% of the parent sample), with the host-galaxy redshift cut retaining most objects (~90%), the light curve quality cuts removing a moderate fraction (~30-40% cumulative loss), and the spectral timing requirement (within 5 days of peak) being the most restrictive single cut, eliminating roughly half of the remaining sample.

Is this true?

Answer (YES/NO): NO